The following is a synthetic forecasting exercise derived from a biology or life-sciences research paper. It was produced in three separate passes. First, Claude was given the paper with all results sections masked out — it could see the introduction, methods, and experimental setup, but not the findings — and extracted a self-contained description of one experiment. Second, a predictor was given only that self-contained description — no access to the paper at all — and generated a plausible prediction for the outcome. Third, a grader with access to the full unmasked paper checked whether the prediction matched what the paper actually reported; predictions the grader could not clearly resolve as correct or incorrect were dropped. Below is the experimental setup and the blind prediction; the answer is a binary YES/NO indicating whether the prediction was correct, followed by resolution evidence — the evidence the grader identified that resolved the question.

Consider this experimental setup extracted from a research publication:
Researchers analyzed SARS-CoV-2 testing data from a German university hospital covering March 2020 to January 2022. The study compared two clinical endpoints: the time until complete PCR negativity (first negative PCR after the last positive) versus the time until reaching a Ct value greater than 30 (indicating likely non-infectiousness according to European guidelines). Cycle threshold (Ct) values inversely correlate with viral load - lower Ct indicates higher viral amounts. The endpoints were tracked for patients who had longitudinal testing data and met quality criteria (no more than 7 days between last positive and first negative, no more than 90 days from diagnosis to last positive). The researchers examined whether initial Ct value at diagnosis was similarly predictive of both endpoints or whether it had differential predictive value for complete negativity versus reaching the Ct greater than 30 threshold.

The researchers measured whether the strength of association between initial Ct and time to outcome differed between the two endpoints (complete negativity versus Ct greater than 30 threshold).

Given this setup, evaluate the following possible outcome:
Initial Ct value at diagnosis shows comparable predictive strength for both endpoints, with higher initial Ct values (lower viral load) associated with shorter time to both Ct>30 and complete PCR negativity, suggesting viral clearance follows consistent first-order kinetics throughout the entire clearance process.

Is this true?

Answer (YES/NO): YES